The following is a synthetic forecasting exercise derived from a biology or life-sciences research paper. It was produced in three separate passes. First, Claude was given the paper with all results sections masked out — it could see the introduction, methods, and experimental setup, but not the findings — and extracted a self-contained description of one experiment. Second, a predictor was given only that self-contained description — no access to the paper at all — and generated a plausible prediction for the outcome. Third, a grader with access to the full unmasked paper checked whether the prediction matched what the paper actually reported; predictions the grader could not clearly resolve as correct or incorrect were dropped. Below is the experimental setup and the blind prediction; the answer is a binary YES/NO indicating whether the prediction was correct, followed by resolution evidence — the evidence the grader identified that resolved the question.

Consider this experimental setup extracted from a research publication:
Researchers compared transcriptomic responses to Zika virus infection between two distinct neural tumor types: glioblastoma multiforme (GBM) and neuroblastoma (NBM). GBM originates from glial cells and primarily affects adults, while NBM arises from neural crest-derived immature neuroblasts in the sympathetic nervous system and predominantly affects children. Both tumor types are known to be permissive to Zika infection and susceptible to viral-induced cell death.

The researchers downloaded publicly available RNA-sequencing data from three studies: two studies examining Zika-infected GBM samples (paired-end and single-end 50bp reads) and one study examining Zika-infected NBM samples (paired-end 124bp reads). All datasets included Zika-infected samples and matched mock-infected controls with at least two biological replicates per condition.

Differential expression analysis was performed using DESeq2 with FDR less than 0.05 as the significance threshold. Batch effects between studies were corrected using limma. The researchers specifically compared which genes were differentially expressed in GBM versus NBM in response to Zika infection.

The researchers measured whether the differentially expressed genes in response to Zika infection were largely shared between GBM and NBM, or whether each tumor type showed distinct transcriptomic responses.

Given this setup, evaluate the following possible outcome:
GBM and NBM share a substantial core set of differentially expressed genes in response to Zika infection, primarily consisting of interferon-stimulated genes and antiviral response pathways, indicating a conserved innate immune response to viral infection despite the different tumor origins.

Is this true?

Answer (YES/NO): NO